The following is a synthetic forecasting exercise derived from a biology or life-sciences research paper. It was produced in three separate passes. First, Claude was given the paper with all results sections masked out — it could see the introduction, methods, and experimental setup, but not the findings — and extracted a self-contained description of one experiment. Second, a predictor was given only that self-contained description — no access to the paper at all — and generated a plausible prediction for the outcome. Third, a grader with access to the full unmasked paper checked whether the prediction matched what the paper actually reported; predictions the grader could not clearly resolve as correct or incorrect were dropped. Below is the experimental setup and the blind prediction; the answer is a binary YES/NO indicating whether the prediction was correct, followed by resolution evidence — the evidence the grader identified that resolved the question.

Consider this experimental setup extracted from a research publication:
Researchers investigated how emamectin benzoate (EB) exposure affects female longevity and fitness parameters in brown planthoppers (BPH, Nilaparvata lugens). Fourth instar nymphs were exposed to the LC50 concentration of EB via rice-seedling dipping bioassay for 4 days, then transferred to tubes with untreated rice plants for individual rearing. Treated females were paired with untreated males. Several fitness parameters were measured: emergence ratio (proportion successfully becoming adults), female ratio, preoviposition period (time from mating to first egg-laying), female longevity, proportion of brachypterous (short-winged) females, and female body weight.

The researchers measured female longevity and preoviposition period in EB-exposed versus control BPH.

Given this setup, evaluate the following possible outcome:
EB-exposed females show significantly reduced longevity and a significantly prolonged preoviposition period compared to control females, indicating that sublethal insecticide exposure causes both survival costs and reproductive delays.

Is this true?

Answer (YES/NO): NO